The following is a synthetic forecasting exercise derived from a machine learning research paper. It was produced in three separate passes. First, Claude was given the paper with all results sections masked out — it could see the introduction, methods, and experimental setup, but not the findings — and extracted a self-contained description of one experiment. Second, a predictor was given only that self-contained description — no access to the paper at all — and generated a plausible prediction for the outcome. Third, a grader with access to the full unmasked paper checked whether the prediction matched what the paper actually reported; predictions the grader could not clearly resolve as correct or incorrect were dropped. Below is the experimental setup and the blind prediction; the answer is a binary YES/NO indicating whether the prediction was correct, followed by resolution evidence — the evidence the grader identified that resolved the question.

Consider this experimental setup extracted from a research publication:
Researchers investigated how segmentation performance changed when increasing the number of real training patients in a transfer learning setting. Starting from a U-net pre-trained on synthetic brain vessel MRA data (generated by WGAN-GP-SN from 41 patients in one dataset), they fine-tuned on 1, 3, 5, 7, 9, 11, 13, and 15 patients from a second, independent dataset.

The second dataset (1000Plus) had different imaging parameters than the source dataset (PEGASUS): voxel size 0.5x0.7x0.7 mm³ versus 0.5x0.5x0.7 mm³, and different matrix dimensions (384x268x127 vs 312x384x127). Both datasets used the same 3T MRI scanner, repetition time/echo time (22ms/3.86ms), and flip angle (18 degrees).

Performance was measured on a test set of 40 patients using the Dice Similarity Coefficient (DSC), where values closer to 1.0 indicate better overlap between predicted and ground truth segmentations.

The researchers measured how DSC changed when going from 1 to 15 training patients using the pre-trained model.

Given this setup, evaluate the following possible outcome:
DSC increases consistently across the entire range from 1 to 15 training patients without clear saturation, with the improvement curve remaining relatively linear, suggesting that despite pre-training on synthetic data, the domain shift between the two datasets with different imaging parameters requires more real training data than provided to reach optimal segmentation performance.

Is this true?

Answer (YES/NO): NO